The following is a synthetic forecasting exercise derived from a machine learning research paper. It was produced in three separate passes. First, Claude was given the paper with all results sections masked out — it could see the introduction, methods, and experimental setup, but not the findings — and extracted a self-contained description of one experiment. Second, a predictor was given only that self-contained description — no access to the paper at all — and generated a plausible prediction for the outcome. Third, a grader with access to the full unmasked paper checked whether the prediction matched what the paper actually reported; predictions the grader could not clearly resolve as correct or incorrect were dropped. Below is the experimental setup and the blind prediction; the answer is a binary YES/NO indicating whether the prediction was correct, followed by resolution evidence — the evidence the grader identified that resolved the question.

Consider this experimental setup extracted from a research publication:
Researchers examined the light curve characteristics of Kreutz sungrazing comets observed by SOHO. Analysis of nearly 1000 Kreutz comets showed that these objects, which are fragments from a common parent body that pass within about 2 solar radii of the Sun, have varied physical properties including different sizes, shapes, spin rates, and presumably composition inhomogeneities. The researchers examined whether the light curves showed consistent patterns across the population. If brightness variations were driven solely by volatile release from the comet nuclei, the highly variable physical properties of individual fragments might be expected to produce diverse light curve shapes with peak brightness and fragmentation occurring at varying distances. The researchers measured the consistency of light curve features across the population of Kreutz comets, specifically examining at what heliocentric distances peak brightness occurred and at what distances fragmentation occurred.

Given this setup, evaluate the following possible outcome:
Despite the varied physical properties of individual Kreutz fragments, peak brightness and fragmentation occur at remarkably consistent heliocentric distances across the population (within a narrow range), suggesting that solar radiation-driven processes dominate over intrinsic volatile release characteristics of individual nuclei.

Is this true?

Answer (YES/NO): NO